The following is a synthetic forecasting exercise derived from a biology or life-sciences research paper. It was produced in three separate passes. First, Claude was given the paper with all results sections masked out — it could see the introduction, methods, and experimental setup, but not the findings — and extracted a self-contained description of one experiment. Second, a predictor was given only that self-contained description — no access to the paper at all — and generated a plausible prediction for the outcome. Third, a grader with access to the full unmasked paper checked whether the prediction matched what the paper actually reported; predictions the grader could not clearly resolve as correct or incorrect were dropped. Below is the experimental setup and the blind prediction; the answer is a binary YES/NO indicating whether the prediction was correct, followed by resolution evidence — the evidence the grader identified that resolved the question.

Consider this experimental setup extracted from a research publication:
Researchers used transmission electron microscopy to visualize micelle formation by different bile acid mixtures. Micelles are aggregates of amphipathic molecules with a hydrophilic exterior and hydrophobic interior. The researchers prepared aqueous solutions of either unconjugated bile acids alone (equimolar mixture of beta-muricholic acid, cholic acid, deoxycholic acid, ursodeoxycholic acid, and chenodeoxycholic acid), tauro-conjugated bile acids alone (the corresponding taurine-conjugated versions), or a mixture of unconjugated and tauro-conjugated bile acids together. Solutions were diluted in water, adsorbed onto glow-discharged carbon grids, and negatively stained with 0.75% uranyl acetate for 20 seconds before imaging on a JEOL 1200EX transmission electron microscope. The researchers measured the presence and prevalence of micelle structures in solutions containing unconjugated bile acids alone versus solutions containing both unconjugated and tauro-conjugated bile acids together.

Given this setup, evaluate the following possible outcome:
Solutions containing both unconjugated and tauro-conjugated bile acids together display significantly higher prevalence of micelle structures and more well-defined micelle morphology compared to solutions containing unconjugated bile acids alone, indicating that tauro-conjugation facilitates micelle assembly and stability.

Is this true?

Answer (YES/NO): YES